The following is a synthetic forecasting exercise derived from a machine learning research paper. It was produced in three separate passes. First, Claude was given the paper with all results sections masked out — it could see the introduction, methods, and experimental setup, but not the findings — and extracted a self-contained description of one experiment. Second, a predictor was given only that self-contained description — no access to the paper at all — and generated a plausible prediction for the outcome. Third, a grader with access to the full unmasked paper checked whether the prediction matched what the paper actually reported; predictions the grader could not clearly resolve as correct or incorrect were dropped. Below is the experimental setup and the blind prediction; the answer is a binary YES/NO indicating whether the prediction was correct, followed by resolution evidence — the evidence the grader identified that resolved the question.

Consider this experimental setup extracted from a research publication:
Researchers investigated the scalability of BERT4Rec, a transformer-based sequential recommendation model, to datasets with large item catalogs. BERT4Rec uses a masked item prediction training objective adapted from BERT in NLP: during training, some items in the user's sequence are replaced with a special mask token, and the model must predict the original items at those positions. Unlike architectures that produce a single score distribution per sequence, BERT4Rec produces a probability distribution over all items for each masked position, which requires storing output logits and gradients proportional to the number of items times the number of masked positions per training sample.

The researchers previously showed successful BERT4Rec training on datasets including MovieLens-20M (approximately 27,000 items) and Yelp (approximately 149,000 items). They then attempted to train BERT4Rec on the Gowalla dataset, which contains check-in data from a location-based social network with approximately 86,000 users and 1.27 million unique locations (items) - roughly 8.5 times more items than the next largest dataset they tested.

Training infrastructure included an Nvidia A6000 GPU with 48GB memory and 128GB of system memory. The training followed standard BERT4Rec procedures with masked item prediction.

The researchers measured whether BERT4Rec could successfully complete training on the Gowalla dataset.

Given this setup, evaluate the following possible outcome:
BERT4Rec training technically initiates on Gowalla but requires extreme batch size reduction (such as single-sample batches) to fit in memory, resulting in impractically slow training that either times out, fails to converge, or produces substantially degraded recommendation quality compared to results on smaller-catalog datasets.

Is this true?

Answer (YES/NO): NO